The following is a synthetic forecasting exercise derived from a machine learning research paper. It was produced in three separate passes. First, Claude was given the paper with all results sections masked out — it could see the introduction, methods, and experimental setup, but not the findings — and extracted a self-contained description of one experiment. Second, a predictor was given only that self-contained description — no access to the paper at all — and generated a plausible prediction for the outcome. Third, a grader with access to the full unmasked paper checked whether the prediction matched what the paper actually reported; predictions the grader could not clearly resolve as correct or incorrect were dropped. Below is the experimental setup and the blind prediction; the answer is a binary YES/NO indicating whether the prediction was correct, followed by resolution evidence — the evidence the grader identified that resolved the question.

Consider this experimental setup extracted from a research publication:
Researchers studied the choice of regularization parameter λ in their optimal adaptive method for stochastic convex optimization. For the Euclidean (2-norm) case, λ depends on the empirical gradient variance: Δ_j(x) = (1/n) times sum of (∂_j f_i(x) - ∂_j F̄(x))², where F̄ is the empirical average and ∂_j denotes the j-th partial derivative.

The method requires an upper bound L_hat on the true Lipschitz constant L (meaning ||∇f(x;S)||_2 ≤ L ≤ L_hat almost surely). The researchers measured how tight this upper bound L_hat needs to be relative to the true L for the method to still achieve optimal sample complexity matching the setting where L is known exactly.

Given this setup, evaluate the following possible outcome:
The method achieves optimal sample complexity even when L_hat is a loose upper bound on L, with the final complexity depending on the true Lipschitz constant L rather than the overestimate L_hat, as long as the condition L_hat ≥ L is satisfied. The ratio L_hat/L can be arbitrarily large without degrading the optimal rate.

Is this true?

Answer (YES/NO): NO